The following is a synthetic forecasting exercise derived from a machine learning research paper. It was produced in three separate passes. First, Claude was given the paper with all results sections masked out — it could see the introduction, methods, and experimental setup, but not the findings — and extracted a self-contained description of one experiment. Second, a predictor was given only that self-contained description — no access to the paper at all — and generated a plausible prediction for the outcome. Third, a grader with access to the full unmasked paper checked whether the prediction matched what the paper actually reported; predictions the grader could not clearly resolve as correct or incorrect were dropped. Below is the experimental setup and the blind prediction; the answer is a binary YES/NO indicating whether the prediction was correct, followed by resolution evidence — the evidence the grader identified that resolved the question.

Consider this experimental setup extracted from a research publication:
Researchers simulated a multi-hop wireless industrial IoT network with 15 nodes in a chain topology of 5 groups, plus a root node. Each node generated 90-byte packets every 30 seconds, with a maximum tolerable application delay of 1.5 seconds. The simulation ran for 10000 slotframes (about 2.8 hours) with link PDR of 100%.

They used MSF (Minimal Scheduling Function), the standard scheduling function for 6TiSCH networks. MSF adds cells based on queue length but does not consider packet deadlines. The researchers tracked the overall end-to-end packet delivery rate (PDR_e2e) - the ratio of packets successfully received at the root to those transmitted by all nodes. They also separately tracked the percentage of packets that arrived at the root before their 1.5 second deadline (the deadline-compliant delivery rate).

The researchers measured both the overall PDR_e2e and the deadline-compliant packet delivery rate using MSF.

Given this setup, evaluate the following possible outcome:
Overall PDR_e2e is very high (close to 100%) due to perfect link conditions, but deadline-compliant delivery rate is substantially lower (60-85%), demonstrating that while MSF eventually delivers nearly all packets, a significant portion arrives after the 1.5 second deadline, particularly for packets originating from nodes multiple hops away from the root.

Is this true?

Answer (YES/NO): NO